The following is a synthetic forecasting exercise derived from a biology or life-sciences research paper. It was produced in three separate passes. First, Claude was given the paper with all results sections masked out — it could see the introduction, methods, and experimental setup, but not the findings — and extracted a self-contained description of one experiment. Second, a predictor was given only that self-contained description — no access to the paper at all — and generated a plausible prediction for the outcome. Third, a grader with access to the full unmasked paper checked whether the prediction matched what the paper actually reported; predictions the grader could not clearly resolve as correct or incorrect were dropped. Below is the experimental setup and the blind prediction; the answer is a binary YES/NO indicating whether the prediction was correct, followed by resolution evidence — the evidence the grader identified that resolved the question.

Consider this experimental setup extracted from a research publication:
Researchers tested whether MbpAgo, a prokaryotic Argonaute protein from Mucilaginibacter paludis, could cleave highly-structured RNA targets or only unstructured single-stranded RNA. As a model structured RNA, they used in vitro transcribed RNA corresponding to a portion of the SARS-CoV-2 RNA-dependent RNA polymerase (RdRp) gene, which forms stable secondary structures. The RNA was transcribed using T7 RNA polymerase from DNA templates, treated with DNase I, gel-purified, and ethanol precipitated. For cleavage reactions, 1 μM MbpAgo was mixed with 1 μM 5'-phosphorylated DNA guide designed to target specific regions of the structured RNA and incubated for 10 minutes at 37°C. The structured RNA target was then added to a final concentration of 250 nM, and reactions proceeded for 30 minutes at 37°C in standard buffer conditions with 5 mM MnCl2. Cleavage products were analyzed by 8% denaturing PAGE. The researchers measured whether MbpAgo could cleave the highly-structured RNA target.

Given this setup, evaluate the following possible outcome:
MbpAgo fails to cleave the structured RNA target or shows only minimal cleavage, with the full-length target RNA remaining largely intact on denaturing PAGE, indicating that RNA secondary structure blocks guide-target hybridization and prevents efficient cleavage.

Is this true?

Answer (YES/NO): NO